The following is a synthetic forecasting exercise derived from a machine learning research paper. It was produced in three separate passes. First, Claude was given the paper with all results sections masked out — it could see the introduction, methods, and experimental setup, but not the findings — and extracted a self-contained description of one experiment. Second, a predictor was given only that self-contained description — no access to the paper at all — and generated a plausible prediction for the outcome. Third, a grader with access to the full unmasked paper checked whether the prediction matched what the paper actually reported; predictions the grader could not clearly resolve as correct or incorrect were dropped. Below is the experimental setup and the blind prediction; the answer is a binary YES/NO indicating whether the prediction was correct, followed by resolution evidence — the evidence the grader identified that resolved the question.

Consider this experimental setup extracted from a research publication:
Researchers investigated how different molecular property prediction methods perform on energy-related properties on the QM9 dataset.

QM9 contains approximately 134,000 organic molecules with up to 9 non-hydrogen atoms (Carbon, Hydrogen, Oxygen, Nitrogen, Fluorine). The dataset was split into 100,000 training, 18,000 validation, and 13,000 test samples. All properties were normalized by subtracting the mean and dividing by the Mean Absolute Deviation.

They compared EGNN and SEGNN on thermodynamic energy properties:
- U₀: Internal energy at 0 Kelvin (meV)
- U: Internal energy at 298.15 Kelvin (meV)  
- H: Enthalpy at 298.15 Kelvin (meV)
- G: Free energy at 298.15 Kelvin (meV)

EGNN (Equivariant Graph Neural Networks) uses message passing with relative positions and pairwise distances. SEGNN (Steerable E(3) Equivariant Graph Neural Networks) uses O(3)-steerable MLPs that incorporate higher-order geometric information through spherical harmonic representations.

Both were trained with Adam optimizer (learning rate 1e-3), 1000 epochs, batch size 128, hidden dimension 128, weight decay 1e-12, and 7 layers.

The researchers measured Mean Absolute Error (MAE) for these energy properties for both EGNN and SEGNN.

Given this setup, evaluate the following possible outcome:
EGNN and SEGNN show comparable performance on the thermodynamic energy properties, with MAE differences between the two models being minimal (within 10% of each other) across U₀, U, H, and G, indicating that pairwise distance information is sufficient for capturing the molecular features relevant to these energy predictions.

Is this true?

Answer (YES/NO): YES